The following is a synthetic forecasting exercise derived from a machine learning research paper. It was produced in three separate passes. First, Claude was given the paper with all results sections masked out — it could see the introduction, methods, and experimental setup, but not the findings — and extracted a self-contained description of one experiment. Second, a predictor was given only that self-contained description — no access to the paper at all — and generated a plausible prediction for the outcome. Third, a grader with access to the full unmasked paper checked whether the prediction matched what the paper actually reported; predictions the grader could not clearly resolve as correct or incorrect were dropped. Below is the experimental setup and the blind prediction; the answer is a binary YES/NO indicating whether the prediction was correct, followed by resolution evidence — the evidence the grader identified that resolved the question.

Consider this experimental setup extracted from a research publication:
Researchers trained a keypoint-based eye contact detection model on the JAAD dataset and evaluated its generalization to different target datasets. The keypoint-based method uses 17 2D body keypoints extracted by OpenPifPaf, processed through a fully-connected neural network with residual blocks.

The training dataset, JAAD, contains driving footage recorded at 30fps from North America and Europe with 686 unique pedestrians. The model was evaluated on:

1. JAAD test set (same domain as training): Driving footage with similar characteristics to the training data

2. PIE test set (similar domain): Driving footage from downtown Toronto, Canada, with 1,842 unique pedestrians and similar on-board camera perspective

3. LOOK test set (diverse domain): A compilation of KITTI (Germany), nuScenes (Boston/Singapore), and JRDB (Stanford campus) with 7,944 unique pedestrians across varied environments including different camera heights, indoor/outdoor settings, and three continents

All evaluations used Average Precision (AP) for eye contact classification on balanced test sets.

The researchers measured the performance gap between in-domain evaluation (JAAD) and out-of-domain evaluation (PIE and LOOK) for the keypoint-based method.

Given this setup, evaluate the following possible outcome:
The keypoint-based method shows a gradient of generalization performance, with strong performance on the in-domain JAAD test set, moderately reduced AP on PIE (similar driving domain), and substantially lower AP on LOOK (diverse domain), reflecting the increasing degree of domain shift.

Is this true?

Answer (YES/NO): NO